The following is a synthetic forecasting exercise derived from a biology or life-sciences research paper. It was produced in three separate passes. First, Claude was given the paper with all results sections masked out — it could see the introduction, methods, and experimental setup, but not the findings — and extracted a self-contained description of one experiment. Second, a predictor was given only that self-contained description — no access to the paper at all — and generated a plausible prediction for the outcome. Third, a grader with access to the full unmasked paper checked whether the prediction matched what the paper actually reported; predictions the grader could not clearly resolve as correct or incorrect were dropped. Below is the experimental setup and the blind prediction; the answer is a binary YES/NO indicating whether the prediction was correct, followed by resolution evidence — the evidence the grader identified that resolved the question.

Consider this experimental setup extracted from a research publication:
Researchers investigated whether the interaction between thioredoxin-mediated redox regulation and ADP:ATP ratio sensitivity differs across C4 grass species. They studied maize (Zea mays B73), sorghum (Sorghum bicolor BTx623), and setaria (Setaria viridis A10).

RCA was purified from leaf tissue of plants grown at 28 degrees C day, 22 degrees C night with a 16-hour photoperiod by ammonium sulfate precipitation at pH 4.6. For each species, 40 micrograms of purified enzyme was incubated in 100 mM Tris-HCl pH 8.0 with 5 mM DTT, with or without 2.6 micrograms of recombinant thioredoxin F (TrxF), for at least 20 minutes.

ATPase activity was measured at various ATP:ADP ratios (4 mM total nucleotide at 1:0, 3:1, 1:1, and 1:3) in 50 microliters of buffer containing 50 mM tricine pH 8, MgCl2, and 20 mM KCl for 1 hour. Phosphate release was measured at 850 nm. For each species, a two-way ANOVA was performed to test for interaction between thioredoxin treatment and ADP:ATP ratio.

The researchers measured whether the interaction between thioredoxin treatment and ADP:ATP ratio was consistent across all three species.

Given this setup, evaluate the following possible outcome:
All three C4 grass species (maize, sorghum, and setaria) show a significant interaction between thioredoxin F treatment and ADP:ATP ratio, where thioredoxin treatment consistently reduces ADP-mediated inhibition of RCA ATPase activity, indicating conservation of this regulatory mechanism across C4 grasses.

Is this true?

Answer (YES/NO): NO